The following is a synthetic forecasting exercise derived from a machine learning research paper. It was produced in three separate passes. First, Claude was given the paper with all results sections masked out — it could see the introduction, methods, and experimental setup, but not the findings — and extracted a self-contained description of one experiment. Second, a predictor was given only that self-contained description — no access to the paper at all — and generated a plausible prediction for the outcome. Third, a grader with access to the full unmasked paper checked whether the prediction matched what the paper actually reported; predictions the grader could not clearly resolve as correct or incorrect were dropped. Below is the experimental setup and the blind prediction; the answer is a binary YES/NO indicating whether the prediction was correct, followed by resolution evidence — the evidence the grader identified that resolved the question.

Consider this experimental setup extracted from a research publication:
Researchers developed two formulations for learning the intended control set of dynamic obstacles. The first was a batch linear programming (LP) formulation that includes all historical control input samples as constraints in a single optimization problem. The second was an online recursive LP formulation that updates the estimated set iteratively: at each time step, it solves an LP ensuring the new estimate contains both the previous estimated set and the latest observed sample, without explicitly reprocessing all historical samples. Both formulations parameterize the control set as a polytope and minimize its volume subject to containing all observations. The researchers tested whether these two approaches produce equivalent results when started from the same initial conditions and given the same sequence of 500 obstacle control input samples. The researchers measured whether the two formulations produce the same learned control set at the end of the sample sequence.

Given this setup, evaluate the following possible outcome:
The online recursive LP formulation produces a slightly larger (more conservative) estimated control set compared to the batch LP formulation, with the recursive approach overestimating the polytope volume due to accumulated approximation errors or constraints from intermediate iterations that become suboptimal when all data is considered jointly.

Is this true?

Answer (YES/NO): NO